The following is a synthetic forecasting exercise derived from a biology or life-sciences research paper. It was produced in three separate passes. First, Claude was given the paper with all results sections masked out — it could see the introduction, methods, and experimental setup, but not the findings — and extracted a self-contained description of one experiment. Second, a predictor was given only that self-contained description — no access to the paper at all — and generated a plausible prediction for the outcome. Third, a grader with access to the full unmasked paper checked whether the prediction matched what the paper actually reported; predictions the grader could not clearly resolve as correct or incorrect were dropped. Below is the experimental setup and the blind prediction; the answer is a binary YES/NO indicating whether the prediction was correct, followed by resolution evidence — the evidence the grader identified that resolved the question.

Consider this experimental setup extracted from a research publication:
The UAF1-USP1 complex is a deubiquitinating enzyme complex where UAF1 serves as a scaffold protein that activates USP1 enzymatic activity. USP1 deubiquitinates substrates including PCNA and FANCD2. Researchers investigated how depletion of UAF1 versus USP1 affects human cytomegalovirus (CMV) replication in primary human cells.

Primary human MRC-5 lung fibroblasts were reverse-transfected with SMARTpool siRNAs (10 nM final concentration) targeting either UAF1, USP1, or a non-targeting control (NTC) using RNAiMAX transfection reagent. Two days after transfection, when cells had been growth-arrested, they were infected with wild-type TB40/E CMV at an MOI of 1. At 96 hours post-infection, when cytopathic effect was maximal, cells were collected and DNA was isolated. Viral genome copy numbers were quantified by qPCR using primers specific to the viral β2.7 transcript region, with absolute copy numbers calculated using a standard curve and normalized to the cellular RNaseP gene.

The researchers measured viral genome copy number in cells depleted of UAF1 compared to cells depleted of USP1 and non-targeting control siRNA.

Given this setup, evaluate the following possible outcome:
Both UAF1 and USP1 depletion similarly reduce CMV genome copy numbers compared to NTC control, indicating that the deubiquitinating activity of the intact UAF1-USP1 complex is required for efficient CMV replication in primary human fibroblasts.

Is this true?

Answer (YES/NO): NO